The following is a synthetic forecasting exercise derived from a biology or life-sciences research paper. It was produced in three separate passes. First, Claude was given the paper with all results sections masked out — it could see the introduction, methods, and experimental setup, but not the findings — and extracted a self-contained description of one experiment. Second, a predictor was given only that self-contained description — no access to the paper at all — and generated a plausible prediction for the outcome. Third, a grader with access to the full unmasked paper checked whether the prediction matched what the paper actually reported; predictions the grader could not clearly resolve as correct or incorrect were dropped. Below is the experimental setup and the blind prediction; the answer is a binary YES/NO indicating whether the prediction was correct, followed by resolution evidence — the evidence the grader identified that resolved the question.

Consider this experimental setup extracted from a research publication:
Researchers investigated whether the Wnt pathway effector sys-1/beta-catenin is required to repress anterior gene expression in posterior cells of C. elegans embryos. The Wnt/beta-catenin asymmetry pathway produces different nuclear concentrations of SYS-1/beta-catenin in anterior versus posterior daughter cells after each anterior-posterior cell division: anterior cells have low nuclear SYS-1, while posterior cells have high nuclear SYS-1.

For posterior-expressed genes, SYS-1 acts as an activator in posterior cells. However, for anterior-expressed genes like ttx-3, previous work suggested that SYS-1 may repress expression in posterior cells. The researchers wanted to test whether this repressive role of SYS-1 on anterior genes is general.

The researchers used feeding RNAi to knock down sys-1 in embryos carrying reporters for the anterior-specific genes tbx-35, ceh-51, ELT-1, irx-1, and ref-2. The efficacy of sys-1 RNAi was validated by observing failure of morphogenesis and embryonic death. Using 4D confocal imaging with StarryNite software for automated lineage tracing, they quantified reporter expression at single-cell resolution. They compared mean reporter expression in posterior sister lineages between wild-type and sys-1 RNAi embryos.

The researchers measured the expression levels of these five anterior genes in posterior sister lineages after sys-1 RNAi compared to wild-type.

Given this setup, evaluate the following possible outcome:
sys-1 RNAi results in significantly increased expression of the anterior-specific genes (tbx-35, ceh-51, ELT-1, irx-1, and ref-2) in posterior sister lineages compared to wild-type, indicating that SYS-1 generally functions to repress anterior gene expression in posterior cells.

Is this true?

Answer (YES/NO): NO